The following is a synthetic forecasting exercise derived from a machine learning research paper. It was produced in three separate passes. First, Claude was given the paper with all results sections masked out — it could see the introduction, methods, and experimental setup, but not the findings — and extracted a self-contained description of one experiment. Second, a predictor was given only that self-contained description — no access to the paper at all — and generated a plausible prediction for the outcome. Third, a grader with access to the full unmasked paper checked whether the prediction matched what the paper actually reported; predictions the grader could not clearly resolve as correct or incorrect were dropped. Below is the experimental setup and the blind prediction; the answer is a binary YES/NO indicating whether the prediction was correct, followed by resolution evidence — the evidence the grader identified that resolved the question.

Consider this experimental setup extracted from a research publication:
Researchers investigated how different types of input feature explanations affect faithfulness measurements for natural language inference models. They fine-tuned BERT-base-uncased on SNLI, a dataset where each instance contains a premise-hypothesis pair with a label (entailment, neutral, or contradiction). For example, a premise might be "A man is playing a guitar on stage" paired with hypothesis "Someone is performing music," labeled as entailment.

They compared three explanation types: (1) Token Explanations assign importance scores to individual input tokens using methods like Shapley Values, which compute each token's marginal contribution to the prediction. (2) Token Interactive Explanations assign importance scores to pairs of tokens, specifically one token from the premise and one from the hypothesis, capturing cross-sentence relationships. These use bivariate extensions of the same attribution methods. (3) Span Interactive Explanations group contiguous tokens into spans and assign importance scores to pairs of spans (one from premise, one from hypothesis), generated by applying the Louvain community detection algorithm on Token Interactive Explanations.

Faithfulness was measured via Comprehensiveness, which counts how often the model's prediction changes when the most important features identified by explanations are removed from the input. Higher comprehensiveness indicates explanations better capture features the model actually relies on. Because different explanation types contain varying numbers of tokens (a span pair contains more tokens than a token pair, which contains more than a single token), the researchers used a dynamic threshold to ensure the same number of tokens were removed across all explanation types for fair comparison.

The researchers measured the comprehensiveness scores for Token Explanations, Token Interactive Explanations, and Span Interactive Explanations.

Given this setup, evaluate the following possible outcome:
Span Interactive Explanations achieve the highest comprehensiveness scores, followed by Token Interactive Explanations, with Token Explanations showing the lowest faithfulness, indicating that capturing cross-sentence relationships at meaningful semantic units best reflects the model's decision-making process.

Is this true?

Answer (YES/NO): NO